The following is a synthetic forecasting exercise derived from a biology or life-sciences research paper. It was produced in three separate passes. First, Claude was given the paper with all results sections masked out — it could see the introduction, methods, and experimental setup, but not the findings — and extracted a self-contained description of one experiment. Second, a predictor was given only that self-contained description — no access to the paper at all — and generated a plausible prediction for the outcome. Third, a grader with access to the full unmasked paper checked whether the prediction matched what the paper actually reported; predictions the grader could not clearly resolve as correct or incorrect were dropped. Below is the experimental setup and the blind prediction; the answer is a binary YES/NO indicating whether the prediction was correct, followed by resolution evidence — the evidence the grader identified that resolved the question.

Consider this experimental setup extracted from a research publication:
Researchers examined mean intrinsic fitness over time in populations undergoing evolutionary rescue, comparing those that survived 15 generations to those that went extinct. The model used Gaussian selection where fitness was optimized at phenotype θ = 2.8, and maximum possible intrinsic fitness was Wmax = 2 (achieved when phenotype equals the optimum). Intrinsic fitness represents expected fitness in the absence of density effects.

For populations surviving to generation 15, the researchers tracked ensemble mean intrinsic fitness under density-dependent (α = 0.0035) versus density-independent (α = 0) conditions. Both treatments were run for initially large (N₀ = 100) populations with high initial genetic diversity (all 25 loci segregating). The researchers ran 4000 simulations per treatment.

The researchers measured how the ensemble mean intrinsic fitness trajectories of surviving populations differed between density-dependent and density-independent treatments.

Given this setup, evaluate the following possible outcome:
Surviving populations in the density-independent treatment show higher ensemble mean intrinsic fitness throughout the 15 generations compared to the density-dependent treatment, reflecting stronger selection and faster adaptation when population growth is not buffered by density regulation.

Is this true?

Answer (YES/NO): NO